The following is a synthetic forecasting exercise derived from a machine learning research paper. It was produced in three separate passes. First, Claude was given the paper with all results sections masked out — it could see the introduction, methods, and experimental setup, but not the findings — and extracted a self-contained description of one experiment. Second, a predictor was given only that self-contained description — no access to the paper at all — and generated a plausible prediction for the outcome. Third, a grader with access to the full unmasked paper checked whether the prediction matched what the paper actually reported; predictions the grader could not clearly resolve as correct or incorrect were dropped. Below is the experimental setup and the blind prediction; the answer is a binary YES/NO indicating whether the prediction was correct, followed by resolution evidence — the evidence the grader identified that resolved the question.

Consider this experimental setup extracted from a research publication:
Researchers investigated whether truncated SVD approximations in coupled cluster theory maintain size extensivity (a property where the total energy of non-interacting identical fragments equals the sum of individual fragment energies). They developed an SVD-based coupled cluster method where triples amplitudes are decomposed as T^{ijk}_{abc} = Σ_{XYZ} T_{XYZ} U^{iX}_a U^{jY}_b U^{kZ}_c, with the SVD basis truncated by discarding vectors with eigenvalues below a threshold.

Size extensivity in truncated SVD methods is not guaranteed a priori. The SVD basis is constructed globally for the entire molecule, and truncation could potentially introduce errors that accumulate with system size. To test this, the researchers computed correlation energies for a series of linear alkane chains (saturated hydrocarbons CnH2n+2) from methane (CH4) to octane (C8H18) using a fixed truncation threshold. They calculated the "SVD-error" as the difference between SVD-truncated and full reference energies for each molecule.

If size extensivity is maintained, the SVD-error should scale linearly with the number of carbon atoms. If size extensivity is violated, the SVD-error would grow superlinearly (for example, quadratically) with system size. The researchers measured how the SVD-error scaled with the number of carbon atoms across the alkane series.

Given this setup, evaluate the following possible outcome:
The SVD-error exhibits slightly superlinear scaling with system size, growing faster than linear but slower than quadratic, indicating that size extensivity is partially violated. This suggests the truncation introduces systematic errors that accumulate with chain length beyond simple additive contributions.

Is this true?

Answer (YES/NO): NO